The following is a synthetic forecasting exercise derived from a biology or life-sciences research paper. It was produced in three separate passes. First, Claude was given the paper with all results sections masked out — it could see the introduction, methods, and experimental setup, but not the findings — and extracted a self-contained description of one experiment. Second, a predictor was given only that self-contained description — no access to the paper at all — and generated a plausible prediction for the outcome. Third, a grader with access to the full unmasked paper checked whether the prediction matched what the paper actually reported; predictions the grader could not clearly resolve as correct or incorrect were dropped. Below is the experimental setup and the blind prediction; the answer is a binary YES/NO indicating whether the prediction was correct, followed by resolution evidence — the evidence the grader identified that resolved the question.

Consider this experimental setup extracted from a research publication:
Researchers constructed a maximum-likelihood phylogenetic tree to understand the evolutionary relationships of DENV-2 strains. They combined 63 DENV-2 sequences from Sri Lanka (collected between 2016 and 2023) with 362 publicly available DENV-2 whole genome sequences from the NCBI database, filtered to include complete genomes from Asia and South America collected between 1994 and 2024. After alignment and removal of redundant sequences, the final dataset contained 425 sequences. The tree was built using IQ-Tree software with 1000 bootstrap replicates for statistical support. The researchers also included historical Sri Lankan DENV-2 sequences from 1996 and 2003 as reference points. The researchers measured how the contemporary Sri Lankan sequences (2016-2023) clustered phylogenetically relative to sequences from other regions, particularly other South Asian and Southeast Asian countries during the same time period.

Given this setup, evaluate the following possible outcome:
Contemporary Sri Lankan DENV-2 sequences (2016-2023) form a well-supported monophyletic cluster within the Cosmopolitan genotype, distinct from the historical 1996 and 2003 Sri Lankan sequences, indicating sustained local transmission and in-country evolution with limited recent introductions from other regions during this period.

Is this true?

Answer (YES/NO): YES